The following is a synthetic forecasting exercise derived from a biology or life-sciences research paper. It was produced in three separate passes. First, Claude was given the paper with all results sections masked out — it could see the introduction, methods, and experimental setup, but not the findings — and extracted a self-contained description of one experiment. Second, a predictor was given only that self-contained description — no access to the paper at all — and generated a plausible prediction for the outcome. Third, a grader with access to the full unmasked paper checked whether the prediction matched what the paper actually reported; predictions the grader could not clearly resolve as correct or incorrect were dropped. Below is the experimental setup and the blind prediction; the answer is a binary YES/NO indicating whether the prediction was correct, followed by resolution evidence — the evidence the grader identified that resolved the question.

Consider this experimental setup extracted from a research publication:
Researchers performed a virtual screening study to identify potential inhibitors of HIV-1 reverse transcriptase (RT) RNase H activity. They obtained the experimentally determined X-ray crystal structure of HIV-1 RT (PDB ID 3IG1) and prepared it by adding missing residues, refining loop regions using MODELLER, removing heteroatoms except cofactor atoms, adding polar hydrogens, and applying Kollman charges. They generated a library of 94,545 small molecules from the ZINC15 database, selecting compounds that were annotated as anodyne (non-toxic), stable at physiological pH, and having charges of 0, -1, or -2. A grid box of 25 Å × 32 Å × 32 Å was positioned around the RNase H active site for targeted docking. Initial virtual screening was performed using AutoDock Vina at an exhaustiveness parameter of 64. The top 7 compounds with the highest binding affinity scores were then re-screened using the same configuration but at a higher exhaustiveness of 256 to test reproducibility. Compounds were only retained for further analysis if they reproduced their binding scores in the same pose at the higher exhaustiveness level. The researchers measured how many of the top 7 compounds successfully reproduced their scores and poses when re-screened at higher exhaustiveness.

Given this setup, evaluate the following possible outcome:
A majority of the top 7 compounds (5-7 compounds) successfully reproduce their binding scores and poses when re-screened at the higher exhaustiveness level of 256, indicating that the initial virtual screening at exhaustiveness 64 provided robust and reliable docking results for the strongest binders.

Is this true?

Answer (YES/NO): NO